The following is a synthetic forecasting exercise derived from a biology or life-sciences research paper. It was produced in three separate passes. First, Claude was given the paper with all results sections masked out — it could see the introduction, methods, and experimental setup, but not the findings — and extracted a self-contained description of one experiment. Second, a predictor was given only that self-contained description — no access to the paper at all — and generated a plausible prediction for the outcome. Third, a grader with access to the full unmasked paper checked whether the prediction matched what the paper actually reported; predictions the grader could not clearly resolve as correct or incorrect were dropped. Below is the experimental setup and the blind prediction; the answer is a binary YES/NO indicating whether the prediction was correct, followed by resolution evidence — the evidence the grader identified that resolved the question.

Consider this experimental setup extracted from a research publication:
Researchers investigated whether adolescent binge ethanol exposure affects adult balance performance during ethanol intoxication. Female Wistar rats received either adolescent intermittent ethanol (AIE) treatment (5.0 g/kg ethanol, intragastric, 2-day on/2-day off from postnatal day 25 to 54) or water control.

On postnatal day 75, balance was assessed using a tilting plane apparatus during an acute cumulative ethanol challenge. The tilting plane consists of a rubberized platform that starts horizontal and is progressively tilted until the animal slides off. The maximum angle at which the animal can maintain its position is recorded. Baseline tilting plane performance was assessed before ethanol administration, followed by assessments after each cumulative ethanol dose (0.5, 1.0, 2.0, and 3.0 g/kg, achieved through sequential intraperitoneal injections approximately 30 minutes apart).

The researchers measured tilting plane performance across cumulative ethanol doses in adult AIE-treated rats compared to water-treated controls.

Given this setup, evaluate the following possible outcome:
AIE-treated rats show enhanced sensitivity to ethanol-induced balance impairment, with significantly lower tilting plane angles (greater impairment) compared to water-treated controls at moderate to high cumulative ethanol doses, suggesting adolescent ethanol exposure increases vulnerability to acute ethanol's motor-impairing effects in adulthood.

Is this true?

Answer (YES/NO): NO